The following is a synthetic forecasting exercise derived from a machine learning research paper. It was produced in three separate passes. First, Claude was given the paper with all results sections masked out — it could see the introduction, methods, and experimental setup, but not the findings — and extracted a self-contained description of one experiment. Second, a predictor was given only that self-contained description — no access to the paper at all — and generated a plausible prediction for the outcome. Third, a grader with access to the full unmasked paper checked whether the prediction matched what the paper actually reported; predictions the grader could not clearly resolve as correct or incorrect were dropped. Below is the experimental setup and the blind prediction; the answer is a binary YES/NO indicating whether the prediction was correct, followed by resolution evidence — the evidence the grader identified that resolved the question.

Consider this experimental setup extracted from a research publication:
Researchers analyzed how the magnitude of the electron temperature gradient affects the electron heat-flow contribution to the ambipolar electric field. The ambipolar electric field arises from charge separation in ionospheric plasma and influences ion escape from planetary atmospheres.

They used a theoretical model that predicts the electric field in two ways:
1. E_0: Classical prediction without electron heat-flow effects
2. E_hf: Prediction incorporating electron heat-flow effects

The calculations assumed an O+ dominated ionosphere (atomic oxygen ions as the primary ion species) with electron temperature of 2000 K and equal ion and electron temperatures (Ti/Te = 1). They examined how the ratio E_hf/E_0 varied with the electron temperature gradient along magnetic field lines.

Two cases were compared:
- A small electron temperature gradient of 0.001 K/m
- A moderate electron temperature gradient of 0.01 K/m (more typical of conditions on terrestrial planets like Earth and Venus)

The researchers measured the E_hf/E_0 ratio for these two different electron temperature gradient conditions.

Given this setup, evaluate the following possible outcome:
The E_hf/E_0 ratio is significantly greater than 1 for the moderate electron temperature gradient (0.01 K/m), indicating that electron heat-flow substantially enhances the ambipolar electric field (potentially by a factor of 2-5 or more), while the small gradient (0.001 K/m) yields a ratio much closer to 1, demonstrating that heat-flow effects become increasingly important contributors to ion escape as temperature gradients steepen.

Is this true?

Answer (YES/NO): YES